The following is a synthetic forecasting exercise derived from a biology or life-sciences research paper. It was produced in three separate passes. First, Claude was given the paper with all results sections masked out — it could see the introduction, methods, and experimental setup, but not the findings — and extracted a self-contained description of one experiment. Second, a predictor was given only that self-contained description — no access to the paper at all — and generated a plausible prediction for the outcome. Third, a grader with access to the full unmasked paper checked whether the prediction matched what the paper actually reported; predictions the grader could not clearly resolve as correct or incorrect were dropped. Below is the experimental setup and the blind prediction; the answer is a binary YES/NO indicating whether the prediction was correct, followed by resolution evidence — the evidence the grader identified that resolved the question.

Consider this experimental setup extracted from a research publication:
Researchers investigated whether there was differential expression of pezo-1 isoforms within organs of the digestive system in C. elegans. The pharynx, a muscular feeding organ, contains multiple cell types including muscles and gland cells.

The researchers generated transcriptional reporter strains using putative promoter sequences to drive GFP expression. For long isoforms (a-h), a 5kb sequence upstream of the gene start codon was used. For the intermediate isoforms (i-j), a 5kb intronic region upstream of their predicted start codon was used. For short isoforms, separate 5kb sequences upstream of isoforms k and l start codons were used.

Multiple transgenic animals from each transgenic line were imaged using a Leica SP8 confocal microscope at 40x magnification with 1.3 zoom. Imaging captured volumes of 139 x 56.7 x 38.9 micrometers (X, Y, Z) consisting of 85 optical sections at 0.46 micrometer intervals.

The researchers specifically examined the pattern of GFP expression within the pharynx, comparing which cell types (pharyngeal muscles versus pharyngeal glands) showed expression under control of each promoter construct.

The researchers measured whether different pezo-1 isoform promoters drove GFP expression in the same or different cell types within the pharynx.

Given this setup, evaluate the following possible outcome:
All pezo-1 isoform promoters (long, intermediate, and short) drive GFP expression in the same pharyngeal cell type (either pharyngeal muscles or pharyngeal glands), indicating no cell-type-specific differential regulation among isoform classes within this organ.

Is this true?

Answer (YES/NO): NO